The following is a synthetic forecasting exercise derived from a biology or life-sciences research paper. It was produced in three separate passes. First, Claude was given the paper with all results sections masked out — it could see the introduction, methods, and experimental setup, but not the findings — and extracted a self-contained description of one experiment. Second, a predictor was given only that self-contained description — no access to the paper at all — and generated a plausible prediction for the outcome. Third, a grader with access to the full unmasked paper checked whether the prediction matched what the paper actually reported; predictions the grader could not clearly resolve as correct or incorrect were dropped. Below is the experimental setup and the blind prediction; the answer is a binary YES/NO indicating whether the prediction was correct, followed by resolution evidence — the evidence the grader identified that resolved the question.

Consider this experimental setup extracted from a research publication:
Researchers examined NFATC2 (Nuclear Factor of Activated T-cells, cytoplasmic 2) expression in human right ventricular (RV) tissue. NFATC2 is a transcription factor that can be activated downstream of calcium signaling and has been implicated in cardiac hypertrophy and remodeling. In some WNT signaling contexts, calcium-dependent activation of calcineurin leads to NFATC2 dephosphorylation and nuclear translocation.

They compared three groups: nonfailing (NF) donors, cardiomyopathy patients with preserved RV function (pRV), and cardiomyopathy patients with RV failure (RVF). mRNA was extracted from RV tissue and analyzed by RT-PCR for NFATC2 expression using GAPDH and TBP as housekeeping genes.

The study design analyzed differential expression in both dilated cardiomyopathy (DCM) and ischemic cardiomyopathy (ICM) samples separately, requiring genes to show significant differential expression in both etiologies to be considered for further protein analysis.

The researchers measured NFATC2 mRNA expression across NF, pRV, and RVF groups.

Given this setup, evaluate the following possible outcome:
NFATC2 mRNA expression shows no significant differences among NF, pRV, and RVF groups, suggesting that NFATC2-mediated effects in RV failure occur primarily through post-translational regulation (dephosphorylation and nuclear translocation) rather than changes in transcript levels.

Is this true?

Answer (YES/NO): NO